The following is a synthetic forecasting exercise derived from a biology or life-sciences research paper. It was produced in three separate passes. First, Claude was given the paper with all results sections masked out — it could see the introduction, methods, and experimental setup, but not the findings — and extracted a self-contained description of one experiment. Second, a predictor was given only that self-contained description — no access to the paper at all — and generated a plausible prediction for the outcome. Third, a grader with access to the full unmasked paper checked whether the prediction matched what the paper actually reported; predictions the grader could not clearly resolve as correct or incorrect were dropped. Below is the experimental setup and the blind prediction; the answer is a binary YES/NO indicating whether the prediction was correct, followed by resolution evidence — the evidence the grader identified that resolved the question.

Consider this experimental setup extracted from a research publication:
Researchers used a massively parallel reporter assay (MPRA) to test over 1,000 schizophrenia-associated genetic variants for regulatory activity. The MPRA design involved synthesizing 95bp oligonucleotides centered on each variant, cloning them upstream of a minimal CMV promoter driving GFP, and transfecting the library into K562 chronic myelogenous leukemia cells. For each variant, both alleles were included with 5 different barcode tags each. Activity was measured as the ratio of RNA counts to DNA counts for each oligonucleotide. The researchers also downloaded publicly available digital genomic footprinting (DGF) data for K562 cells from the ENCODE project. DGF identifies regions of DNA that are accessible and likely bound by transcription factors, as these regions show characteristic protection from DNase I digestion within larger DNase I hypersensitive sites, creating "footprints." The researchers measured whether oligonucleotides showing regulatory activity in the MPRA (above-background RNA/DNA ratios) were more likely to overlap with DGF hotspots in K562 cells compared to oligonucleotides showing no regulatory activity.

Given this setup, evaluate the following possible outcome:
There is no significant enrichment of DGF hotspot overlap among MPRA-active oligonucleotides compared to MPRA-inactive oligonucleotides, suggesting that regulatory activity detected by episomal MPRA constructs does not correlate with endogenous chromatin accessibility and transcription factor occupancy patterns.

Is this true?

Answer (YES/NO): NO